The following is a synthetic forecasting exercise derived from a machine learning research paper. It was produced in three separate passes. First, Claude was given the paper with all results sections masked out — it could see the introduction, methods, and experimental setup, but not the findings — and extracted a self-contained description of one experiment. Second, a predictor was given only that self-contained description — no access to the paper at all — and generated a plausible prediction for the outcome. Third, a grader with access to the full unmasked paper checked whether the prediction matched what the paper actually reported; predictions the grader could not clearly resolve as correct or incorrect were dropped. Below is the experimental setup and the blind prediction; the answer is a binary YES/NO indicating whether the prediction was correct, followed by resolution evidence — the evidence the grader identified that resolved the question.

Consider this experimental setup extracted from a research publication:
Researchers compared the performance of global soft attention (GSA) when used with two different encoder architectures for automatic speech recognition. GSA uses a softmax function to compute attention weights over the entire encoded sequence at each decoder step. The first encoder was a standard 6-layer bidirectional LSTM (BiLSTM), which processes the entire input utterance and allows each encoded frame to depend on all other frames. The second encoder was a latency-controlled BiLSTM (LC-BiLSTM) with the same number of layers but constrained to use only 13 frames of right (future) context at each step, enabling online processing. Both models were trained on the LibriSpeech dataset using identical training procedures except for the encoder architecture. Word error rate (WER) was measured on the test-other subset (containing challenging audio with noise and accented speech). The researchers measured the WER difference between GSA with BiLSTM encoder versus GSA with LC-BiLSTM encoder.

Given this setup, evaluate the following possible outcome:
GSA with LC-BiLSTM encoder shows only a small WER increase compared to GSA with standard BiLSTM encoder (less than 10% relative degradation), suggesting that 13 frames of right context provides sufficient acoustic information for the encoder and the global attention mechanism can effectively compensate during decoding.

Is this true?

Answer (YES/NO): NO